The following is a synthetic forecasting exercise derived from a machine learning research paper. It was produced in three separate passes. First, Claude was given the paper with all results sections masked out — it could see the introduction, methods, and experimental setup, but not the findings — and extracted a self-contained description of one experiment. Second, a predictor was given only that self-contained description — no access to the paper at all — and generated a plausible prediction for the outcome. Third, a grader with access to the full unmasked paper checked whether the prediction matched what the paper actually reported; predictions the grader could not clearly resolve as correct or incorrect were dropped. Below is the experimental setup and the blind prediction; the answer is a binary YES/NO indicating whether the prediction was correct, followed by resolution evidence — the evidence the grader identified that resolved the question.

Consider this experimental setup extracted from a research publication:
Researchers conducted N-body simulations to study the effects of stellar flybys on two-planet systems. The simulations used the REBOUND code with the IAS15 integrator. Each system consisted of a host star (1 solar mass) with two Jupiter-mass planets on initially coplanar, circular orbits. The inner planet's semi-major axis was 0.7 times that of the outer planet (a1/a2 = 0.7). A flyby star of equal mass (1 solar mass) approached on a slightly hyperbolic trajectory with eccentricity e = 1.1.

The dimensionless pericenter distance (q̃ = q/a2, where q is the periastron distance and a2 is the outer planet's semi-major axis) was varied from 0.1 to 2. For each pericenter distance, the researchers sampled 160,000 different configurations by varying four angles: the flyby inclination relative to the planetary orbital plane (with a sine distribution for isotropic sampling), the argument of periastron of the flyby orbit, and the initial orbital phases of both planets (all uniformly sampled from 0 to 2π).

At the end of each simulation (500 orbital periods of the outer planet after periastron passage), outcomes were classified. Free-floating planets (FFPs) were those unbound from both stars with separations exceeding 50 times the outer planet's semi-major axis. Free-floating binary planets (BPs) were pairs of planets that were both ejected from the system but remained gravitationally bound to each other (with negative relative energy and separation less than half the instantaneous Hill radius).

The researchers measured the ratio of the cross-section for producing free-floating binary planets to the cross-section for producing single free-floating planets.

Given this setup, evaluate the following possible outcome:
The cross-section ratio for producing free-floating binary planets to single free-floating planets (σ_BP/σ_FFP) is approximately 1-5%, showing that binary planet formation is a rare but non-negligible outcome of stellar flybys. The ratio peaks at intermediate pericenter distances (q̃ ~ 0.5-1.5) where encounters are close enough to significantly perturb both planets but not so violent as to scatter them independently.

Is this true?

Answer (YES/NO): NO